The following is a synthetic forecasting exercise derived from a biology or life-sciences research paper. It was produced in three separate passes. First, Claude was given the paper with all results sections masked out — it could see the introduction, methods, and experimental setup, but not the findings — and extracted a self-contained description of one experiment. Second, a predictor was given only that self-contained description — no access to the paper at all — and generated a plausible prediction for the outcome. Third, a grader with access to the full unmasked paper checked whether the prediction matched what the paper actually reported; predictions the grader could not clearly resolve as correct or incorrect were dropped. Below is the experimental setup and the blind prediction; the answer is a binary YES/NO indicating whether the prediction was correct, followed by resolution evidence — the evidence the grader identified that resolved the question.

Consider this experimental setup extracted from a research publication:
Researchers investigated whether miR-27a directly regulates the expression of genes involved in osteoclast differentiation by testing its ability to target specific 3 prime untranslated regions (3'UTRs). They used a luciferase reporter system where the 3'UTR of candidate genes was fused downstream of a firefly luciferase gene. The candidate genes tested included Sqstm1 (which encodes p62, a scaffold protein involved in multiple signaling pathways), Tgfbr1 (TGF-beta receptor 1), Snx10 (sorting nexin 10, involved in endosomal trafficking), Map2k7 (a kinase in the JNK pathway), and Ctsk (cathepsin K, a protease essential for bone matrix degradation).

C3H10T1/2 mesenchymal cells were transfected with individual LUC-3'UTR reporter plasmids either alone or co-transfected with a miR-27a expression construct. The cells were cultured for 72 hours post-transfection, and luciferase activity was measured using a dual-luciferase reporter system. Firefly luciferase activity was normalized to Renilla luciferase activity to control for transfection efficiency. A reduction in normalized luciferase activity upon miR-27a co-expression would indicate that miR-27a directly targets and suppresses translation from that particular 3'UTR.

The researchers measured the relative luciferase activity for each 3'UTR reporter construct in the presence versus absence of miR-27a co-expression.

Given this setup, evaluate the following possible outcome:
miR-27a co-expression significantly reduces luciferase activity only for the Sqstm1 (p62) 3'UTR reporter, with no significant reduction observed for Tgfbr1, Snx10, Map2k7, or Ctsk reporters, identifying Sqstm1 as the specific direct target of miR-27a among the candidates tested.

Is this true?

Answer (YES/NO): NO